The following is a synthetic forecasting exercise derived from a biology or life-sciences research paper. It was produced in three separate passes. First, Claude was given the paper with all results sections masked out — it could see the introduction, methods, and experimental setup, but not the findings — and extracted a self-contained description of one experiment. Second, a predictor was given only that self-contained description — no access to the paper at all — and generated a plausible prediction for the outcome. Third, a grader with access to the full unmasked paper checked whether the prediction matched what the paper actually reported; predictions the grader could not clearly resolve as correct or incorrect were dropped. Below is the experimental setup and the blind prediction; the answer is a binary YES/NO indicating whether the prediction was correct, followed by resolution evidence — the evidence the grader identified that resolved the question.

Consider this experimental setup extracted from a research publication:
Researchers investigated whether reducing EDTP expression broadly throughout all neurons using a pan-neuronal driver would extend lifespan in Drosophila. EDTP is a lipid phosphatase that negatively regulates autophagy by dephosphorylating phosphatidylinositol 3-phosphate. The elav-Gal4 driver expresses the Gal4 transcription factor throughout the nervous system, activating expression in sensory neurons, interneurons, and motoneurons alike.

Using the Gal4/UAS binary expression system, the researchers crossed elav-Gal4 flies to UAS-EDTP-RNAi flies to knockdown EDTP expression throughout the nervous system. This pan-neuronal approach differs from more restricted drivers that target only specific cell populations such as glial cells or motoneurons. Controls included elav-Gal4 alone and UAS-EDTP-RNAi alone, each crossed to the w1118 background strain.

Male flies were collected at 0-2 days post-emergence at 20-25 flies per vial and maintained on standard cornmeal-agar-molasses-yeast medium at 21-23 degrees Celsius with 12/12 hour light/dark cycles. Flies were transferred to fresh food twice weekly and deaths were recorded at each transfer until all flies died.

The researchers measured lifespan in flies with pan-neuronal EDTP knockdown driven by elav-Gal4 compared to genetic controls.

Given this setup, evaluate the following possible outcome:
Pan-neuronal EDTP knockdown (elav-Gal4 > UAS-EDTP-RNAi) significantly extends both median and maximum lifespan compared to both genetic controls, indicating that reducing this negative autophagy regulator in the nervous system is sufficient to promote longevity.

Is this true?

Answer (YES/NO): NO